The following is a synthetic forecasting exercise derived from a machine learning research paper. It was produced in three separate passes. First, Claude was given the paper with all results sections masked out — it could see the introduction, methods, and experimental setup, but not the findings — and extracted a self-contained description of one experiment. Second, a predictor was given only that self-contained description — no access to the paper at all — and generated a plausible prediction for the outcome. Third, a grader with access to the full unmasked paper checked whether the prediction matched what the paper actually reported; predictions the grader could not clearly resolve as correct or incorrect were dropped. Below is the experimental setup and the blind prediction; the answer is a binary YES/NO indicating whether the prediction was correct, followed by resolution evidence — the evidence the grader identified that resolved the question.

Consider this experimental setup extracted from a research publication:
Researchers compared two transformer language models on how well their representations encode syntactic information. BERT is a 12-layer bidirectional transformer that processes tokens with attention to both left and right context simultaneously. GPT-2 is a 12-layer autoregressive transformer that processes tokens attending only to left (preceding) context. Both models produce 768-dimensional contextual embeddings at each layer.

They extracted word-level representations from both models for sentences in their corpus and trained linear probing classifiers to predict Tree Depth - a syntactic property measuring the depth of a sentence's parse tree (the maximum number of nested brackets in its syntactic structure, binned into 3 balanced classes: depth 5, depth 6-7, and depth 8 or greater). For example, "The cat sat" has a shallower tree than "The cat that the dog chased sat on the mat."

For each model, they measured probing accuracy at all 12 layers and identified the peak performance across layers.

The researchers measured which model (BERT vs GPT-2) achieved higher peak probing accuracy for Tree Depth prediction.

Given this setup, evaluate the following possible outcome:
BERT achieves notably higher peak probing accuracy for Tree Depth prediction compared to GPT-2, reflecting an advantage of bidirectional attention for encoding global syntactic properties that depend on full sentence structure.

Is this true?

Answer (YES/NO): YES